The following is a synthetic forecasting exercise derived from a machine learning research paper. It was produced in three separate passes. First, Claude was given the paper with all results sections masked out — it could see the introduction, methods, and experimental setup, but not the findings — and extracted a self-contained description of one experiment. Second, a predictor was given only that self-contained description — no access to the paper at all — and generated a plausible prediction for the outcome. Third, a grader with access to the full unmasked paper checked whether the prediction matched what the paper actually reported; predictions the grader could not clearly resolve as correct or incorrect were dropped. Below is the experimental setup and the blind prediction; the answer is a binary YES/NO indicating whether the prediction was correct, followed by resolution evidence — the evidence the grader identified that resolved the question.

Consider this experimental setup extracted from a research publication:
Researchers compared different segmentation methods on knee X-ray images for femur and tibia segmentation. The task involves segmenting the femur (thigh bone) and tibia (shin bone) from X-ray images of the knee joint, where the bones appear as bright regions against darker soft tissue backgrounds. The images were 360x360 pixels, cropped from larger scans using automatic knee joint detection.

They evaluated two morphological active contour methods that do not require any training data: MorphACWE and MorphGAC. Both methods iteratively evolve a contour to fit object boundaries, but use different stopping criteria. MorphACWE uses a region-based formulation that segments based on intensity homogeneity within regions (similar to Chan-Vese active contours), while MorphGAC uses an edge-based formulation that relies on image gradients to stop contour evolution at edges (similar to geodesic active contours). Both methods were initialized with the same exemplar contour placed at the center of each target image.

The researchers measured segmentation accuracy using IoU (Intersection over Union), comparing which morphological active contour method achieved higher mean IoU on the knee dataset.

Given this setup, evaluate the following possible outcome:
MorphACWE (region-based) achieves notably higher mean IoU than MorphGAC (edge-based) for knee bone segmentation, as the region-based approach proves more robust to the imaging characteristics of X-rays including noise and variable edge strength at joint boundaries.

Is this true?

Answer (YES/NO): NO